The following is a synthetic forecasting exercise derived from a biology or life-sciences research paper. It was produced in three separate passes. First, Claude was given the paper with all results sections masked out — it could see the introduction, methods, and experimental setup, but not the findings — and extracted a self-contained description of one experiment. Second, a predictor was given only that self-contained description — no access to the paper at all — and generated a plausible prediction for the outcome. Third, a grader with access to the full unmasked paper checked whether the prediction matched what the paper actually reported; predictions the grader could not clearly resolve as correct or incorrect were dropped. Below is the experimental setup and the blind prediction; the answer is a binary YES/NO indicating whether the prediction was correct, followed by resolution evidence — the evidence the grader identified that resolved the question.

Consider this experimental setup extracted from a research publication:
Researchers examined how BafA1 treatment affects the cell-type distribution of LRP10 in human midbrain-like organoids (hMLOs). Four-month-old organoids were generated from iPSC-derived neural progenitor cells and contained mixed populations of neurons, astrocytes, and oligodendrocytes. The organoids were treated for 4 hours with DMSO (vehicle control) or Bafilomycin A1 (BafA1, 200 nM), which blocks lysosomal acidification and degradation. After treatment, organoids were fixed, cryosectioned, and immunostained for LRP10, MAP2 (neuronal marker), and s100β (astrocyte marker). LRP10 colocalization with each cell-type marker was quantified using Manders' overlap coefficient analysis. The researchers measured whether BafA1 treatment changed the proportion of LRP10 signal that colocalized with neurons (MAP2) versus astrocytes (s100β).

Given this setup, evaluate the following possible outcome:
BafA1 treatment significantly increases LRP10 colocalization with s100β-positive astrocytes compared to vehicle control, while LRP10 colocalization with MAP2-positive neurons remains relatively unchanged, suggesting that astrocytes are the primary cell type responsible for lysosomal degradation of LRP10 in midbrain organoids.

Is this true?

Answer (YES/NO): NO